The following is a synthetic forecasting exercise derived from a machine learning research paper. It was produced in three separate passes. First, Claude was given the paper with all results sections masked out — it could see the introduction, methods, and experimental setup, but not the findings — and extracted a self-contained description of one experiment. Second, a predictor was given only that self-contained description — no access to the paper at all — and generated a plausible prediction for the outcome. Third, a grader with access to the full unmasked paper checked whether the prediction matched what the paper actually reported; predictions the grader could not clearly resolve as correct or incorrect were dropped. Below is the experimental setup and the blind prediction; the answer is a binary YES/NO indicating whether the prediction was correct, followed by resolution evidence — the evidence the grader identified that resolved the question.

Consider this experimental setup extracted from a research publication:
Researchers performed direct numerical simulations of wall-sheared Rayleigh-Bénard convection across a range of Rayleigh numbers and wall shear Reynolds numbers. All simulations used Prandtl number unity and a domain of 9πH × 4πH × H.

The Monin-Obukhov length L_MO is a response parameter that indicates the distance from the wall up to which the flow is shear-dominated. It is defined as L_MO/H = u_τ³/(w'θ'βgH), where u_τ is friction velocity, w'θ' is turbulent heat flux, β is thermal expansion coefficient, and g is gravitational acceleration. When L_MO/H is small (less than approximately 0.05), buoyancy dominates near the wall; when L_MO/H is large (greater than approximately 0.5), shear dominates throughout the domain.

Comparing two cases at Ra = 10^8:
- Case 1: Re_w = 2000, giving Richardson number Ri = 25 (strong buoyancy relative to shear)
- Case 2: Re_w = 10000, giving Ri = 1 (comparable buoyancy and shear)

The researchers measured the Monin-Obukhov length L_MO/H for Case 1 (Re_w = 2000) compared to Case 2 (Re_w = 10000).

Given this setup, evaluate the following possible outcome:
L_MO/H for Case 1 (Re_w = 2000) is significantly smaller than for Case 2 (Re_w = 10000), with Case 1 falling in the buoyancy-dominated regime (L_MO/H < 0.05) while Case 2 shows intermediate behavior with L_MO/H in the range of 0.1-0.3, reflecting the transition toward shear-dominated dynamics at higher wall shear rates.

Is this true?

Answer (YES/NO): YES